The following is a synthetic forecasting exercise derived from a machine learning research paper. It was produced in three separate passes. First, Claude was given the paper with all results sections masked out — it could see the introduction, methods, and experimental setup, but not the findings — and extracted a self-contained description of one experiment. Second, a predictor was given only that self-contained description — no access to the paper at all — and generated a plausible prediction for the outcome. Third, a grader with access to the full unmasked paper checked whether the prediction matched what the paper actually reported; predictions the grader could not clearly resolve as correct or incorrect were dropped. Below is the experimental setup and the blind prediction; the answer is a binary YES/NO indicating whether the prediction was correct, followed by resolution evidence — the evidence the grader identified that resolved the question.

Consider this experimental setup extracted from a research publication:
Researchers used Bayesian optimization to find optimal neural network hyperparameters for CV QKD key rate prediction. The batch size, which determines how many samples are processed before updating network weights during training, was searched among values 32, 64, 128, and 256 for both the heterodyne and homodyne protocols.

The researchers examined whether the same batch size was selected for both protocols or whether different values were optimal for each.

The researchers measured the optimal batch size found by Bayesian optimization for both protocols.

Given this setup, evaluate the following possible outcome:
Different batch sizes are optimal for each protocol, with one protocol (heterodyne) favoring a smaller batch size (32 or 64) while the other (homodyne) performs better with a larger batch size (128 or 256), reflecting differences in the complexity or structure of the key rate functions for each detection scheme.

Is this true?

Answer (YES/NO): NO